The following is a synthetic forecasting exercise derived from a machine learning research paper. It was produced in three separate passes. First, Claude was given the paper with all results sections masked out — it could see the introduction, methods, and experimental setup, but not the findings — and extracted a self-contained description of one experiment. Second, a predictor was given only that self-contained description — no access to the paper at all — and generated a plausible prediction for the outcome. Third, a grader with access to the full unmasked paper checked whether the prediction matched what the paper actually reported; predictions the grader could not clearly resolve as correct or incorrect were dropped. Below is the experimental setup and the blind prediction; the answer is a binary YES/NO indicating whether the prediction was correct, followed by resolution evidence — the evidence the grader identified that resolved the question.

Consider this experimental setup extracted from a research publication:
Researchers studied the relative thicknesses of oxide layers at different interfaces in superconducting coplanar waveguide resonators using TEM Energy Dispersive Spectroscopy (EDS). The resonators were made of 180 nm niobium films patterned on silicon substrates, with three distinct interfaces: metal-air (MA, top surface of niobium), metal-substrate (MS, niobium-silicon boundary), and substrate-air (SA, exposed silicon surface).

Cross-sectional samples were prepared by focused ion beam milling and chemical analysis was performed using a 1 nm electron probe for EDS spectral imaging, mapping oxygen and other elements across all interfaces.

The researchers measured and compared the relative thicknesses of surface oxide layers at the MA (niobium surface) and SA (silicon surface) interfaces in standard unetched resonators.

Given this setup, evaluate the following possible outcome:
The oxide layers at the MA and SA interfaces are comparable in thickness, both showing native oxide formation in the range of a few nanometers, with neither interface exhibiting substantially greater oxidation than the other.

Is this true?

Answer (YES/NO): NO